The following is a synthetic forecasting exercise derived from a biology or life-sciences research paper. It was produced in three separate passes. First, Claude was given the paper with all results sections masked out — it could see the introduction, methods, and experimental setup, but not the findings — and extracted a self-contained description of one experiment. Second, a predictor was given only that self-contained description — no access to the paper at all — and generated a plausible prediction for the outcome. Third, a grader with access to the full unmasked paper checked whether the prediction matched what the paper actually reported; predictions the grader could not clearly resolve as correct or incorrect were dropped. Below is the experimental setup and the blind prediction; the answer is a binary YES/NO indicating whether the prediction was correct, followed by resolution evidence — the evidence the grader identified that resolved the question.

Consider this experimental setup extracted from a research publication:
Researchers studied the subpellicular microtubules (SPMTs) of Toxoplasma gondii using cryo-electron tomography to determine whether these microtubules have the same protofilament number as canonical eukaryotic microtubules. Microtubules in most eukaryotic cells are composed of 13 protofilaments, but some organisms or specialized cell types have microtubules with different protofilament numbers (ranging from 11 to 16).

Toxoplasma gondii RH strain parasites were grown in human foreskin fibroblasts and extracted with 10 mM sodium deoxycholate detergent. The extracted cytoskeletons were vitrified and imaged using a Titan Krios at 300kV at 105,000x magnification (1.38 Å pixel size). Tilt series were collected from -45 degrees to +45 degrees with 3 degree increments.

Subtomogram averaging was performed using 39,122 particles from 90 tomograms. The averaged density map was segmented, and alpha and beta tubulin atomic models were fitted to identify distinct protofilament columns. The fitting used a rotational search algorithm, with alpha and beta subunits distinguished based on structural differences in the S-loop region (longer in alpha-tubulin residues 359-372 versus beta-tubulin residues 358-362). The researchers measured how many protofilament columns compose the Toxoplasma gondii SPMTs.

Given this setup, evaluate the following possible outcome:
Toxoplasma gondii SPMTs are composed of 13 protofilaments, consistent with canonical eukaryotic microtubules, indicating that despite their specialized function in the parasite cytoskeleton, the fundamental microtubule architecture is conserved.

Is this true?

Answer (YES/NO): YES